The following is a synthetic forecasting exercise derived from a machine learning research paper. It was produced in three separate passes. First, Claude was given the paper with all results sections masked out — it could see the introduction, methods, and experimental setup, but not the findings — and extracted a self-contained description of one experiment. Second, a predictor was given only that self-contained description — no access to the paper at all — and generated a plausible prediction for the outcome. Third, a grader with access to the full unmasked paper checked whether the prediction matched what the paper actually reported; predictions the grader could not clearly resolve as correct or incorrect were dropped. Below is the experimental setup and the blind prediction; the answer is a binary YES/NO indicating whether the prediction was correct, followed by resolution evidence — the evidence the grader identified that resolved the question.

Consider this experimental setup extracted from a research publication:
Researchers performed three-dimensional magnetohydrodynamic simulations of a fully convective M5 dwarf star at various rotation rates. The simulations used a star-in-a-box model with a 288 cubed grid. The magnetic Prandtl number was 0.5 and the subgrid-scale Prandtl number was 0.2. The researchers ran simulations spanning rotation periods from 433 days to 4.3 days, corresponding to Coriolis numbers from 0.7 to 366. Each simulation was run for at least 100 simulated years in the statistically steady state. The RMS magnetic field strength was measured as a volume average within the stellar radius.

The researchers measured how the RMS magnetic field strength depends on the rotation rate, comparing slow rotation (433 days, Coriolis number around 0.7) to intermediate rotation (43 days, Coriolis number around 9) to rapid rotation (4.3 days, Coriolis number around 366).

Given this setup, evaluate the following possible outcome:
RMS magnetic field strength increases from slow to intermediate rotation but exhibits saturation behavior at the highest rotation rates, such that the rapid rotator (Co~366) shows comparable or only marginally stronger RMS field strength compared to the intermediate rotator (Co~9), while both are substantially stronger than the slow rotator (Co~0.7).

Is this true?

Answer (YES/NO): NO